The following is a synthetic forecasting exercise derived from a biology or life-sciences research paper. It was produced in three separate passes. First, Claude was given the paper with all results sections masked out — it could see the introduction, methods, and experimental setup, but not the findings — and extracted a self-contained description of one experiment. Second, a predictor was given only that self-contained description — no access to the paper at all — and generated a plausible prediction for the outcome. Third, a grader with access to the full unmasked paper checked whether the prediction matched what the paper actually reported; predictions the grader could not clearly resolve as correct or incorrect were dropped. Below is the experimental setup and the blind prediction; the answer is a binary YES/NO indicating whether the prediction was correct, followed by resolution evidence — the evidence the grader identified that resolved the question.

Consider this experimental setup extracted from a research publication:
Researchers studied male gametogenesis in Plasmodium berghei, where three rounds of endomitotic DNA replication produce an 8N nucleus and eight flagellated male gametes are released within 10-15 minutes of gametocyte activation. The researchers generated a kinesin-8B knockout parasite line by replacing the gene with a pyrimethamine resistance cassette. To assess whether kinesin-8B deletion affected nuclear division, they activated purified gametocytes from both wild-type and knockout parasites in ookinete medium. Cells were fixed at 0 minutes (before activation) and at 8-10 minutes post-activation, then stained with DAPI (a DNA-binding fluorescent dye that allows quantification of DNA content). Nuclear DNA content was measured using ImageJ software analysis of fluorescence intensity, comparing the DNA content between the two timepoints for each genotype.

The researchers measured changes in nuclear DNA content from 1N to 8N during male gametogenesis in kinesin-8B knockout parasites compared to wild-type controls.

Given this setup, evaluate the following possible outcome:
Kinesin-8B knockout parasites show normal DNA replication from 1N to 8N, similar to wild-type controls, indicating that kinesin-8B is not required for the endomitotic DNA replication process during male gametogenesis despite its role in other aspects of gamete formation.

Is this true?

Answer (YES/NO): YES